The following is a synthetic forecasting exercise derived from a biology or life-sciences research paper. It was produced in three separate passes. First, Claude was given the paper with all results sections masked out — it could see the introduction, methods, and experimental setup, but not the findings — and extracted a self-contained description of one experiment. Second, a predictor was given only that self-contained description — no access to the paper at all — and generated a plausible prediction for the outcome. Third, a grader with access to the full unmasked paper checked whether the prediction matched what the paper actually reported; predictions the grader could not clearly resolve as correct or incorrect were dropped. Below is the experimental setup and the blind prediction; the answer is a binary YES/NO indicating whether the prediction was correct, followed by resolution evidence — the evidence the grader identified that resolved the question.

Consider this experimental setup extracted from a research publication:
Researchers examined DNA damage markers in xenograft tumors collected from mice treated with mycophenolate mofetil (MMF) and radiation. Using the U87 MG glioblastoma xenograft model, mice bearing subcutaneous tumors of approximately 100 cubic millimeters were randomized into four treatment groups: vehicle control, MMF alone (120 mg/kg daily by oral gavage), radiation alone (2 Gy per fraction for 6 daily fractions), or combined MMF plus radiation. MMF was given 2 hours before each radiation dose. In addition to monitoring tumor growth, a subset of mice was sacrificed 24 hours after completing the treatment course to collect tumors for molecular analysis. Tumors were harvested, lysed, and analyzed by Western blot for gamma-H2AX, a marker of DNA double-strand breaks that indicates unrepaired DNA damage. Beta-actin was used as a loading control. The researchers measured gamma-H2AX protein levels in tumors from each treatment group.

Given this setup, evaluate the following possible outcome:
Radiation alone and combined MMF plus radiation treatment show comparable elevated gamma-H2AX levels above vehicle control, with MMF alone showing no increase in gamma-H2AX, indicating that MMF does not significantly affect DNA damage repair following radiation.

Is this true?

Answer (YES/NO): NO